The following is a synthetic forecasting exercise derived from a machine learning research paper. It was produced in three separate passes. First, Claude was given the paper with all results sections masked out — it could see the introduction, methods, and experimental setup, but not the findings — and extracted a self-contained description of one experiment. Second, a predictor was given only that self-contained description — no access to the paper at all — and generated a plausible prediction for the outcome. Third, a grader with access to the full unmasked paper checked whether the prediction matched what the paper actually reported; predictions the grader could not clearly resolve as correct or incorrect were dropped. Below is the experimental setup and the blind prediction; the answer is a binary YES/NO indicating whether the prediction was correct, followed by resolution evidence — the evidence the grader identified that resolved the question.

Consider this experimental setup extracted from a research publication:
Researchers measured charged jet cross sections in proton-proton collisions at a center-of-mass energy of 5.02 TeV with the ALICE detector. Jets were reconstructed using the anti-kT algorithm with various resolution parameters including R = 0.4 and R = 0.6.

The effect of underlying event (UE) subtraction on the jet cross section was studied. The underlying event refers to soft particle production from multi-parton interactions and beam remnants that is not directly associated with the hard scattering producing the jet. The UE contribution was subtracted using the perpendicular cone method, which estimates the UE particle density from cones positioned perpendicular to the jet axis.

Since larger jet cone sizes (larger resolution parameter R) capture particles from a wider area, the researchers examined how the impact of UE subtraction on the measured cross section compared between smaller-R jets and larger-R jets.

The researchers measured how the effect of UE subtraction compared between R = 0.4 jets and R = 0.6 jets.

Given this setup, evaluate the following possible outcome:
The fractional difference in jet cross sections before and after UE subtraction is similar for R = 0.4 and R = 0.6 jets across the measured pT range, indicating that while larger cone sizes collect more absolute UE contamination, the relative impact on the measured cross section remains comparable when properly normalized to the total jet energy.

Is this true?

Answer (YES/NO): NO